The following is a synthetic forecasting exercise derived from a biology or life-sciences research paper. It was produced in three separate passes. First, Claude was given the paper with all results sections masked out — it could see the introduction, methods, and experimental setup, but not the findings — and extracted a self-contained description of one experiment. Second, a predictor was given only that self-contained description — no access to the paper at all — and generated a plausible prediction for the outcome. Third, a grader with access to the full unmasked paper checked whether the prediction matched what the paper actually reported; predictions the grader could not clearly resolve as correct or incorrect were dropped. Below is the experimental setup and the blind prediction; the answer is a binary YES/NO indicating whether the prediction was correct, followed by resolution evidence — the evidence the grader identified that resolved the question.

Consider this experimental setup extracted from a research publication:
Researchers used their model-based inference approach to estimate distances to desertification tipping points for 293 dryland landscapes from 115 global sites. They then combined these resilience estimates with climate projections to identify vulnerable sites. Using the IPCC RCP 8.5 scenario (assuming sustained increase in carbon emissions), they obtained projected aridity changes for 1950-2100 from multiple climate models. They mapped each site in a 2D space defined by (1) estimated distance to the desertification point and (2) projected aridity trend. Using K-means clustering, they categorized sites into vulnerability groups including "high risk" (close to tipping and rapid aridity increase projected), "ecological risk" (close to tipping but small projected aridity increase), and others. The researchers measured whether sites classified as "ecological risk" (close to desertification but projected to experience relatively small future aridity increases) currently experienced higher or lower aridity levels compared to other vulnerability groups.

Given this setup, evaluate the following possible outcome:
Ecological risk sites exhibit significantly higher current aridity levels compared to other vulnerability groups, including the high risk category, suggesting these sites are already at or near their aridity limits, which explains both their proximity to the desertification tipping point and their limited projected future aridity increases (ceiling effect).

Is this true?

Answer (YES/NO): YES